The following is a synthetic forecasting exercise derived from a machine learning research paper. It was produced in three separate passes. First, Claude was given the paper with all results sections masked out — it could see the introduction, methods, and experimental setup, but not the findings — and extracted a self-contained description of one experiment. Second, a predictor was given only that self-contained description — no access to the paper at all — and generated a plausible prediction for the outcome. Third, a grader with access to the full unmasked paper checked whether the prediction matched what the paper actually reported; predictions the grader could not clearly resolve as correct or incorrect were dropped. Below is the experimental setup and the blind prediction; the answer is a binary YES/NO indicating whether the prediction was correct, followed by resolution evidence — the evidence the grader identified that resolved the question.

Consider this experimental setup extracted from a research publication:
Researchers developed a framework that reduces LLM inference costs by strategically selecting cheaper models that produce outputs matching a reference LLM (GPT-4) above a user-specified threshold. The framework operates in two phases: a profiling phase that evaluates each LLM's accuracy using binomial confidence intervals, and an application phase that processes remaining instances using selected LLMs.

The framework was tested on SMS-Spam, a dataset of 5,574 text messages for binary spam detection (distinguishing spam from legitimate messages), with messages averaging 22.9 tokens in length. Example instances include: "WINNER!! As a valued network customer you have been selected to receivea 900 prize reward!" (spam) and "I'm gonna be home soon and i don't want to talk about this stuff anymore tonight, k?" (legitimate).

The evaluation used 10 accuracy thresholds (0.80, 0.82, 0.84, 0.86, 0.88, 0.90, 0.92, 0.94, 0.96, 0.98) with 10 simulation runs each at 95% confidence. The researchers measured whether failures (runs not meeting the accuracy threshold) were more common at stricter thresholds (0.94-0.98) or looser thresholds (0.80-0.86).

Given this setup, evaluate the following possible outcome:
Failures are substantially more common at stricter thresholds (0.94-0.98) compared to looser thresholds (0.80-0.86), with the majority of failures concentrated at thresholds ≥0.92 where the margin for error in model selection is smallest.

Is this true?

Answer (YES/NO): NO